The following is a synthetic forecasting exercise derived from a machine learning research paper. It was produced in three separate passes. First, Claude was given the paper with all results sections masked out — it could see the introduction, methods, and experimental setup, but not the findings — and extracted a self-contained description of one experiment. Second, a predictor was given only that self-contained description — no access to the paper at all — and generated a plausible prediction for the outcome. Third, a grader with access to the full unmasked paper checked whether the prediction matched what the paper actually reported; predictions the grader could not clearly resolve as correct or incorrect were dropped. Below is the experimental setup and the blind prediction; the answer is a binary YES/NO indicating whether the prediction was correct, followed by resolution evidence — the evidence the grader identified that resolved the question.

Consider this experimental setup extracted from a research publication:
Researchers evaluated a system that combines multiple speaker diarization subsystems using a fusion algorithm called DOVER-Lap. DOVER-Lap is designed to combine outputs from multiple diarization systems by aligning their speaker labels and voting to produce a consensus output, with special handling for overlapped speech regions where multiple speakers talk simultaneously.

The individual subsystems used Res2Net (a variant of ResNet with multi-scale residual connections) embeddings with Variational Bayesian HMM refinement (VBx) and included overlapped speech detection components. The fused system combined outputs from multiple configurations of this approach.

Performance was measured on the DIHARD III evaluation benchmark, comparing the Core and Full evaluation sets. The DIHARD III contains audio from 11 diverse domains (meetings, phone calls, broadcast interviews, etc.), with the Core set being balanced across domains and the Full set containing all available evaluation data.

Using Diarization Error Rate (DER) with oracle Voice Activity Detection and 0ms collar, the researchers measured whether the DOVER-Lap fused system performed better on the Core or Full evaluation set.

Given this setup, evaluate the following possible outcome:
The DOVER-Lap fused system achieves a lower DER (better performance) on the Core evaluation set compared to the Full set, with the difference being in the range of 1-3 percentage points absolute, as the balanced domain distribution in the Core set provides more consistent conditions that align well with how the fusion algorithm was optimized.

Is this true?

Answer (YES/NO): NO